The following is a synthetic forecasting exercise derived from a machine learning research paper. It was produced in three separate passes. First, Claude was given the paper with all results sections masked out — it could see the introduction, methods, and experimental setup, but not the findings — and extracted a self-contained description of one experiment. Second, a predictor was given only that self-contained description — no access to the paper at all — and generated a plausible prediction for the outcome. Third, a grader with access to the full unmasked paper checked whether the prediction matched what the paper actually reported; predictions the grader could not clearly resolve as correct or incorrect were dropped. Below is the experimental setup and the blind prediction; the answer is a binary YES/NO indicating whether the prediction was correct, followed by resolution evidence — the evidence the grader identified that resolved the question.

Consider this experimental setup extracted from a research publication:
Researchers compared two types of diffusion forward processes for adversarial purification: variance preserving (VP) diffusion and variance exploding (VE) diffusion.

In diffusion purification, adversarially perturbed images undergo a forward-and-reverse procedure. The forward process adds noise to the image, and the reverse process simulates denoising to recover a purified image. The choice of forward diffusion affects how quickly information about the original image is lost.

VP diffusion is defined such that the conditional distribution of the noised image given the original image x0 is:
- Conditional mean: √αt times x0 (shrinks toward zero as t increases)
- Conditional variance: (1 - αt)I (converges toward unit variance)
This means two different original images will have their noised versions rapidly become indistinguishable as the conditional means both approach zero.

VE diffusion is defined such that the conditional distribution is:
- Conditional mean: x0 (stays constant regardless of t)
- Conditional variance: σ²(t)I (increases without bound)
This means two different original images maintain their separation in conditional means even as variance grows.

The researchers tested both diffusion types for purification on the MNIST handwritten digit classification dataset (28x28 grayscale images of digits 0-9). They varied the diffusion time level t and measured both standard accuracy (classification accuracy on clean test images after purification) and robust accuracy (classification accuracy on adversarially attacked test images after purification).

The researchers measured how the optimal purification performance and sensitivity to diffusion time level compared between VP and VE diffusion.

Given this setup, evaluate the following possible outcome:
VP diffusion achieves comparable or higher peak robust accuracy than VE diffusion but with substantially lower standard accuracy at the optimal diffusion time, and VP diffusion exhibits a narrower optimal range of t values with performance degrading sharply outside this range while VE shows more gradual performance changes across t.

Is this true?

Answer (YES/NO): NO